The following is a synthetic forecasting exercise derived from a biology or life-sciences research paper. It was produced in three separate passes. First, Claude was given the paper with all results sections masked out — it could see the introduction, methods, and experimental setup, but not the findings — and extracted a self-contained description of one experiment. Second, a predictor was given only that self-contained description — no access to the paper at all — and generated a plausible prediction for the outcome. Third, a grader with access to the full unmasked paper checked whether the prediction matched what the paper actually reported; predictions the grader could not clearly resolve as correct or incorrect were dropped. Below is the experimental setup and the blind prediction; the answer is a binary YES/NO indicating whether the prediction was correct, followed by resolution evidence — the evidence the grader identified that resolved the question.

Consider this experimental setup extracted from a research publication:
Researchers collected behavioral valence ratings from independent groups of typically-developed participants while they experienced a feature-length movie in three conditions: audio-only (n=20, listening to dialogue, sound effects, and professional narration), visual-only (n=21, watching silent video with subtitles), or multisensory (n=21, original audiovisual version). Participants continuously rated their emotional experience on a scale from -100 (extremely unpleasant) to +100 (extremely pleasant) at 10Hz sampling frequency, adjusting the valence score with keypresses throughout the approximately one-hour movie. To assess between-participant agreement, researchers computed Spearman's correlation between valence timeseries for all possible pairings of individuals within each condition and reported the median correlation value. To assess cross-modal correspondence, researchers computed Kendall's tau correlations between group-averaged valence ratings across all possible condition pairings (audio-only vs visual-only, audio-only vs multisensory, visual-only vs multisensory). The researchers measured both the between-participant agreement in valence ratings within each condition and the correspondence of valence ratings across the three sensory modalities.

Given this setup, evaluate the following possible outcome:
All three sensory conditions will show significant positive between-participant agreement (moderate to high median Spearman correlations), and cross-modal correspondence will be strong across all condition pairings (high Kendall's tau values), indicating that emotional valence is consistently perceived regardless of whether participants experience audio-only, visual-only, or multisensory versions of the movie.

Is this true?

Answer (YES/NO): NO